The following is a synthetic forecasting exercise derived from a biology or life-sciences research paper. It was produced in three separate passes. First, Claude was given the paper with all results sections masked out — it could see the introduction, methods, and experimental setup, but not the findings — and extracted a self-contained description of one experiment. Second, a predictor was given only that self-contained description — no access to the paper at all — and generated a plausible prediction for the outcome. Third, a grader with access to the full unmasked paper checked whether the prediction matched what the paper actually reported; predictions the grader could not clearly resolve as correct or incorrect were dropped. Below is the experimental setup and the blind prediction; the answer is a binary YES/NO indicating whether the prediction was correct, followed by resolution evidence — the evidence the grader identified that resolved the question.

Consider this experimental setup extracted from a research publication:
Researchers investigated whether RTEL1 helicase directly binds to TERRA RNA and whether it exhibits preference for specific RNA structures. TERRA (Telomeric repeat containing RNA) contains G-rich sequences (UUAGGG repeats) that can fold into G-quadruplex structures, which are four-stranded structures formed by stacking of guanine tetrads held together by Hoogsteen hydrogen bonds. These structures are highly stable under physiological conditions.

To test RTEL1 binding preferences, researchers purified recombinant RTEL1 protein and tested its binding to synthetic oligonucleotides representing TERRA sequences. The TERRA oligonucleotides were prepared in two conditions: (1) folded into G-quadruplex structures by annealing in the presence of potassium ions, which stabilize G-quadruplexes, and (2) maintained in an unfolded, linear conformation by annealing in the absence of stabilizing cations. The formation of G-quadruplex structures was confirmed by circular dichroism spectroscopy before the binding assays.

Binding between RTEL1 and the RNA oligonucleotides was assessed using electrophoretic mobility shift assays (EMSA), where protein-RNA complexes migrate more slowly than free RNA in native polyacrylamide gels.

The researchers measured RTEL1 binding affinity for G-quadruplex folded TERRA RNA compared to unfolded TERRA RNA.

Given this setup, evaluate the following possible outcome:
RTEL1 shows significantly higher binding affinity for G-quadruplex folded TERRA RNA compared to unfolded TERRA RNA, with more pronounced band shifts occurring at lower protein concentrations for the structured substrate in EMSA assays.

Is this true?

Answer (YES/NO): NO